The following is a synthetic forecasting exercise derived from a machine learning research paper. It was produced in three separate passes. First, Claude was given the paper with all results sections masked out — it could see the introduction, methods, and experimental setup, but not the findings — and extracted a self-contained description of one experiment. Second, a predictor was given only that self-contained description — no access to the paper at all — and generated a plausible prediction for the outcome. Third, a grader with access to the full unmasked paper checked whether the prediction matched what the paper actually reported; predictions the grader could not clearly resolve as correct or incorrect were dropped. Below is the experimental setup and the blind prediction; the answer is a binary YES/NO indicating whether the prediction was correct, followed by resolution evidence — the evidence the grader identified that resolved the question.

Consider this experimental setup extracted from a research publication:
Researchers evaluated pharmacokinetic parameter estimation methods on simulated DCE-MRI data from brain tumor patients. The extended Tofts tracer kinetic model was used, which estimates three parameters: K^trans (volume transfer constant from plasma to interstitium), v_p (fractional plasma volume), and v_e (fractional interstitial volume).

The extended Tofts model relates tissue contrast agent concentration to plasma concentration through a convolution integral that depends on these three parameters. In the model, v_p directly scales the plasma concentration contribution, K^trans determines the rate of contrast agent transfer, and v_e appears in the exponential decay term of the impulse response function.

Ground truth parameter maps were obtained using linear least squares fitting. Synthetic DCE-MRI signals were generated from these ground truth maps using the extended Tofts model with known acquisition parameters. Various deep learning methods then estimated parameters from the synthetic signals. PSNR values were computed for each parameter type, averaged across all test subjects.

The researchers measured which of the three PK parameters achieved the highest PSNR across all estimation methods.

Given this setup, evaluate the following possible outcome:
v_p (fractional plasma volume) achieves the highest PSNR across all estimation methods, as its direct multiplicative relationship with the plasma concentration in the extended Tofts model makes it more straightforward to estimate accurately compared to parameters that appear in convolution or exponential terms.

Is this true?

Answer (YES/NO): NO